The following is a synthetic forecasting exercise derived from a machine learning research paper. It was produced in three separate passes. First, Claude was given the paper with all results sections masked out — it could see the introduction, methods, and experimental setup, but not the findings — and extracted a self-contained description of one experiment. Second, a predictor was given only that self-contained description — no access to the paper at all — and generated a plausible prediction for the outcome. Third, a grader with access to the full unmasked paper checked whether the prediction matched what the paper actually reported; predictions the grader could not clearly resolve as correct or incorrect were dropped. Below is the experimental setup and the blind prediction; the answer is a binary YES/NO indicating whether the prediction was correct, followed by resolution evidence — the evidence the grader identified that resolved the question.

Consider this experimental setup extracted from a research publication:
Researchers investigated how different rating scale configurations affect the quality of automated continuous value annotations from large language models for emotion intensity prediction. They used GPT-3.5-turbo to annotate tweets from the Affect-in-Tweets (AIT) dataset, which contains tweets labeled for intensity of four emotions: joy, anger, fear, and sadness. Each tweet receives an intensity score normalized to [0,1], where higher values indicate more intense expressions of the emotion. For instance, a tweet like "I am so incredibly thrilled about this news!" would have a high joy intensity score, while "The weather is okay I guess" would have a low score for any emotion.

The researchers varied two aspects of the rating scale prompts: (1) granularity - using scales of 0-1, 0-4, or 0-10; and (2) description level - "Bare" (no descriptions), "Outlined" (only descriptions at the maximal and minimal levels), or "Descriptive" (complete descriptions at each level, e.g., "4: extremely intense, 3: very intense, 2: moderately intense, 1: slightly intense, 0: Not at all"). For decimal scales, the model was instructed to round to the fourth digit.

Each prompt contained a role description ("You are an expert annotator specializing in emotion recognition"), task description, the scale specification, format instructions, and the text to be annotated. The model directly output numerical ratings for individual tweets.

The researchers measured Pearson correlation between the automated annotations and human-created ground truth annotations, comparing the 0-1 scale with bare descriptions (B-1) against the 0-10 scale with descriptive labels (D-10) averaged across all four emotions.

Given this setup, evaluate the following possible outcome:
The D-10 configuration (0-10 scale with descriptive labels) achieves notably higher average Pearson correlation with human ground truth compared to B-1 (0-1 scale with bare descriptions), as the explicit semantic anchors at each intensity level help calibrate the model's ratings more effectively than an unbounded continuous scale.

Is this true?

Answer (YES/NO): YES